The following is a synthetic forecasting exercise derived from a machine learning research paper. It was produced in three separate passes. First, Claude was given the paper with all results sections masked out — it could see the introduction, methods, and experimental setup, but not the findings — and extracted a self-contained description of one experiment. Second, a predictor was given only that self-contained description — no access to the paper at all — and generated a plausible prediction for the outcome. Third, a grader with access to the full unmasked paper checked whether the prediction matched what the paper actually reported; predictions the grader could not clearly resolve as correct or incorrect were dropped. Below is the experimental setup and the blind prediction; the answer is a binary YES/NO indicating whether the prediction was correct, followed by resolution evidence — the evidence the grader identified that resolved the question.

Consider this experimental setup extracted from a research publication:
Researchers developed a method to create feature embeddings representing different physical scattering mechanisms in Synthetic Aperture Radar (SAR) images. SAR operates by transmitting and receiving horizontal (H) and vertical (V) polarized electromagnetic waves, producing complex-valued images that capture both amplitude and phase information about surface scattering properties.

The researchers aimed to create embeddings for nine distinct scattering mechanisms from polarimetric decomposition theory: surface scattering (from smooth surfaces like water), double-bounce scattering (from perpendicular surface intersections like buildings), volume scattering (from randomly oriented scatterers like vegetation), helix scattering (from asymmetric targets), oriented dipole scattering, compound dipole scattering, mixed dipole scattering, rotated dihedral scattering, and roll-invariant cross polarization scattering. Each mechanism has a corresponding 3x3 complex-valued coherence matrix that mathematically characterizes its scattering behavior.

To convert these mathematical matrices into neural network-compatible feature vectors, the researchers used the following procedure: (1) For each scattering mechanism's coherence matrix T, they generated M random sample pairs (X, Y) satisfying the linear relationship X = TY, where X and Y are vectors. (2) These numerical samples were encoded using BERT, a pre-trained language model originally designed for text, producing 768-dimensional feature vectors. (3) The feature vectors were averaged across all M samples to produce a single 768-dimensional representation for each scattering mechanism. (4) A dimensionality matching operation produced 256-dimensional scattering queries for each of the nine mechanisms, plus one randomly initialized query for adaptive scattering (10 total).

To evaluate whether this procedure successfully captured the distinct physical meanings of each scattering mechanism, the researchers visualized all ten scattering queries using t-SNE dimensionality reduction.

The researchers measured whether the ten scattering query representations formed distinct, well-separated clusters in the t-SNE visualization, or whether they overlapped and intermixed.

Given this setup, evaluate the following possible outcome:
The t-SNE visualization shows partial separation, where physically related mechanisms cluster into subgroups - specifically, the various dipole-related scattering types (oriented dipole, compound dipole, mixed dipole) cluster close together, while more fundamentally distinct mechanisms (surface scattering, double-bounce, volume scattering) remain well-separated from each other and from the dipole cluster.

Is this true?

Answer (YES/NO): NO